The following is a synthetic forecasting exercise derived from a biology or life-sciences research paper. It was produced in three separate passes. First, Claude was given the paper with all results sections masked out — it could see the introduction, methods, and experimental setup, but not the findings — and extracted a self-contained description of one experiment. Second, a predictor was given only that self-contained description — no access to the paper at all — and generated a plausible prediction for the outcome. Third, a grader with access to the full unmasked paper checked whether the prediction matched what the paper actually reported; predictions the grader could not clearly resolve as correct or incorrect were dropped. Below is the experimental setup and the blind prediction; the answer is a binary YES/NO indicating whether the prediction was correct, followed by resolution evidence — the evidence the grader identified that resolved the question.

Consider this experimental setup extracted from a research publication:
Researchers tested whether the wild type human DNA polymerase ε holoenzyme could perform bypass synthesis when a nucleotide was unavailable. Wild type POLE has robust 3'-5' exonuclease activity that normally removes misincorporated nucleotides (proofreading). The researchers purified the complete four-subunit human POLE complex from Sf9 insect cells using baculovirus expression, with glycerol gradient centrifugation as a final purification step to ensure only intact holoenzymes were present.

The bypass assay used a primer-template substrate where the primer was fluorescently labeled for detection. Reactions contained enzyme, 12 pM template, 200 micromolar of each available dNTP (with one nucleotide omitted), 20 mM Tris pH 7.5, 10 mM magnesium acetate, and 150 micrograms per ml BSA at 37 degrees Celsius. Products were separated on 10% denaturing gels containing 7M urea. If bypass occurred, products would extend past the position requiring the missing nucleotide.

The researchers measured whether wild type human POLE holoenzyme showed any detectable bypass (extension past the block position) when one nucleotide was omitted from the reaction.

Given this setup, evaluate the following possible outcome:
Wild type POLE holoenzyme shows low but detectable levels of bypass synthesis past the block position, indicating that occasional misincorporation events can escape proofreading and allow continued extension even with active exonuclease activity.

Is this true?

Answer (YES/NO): YES